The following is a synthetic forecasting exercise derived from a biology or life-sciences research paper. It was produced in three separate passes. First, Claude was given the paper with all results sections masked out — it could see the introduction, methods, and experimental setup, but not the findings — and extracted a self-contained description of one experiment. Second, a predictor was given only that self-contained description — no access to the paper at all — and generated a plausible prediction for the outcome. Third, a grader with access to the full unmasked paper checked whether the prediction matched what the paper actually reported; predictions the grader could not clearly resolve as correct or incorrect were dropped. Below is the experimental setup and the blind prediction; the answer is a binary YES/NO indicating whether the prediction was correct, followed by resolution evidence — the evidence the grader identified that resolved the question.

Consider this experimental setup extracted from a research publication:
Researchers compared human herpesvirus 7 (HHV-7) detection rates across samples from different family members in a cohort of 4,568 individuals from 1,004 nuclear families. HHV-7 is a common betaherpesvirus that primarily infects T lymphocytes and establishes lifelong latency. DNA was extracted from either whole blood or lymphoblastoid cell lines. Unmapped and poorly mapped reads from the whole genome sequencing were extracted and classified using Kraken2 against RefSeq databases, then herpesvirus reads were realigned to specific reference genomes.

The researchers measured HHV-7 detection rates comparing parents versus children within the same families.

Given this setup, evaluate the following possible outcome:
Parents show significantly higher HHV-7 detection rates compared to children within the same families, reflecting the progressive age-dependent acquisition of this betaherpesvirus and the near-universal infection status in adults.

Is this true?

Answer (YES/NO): NO